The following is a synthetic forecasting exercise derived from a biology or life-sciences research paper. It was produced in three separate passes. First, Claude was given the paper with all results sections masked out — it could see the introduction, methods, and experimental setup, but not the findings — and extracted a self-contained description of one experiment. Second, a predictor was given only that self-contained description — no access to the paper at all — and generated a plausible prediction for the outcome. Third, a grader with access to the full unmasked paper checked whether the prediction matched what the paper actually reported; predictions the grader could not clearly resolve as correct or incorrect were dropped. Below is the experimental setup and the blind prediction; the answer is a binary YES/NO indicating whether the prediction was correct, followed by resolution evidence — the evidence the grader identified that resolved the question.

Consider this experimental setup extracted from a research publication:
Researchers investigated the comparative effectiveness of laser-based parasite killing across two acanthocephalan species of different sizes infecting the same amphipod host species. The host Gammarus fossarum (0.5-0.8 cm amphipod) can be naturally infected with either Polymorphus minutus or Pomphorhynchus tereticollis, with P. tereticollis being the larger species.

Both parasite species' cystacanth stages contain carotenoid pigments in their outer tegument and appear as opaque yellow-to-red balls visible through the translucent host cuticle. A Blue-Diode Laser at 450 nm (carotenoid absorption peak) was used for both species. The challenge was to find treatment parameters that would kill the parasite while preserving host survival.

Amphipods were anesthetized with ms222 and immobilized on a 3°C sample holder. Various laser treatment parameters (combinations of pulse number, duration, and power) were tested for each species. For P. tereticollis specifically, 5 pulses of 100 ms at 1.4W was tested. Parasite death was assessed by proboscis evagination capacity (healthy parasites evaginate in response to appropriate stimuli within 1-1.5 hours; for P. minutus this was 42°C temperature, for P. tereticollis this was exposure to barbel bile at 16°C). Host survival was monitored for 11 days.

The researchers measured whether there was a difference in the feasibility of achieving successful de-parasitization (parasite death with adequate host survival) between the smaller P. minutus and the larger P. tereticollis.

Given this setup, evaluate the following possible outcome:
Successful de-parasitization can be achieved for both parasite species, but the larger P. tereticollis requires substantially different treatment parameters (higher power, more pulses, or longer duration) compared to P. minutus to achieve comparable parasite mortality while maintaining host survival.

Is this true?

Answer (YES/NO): NO